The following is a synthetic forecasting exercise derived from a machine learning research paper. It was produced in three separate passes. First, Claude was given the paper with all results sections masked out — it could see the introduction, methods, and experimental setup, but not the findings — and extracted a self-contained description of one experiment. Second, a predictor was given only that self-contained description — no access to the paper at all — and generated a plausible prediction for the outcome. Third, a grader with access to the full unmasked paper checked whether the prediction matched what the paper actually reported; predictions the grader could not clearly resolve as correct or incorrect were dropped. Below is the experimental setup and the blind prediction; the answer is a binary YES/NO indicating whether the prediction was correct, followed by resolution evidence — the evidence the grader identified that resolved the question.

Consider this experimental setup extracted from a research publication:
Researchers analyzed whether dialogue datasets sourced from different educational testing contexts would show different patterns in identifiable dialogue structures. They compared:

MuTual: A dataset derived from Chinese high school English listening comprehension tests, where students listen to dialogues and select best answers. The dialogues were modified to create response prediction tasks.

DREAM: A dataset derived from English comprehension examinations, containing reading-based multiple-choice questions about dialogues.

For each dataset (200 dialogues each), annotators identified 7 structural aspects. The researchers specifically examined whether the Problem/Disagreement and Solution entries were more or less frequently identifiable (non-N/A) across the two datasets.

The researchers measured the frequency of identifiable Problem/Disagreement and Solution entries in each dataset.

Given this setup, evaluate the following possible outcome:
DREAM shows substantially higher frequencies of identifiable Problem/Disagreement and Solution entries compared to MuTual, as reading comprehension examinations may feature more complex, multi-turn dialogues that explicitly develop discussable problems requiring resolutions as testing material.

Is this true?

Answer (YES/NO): NO